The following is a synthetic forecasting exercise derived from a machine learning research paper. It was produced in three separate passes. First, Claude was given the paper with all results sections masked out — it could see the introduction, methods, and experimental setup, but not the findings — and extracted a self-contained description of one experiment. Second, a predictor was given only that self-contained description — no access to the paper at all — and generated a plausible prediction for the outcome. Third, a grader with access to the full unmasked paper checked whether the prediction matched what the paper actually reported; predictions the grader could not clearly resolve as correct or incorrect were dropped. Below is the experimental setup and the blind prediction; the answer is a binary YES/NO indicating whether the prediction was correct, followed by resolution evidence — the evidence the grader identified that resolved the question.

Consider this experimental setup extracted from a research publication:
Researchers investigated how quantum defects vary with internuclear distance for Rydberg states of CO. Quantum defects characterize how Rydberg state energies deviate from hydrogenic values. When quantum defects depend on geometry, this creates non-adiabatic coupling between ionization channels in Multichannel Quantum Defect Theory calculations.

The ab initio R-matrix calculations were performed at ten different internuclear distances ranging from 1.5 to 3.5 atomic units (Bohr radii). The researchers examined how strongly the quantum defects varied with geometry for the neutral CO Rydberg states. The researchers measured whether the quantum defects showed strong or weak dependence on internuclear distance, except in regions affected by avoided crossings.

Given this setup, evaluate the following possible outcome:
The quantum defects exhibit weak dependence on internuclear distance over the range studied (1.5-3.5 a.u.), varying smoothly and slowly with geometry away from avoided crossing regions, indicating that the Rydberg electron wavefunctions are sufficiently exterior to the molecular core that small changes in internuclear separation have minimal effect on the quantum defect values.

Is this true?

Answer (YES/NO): YES